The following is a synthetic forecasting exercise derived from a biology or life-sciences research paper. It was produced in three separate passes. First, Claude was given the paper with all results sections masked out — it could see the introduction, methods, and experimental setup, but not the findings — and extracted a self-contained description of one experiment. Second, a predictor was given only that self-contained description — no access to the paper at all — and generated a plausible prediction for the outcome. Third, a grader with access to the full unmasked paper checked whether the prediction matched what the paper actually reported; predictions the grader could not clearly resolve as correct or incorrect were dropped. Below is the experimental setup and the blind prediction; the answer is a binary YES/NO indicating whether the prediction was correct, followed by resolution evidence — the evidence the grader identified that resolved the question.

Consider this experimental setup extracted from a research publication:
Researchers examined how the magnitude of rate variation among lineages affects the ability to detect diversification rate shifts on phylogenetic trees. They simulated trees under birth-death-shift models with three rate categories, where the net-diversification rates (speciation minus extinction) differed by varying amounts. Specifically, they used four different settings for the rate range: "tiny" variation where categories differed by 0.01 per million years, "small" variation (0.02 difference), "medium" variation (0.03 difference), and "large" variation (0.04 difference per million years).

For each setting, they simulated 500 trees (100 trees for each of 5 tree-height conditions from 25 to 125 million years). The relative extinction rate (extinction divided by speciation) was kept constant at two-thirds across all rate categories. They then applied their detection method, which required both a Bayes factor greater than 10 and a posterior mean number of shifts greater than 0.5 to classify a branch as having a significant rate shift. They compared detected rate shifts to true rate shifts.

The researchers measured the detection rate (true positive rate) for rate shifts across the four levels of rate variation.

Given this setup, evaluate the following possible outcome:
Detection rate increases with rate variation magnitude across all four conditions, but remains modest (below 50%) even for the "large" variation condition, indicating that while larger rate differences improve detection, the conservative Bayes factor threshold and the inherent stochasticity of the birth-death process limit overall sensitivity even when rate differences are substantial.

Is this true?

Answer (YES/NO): YES